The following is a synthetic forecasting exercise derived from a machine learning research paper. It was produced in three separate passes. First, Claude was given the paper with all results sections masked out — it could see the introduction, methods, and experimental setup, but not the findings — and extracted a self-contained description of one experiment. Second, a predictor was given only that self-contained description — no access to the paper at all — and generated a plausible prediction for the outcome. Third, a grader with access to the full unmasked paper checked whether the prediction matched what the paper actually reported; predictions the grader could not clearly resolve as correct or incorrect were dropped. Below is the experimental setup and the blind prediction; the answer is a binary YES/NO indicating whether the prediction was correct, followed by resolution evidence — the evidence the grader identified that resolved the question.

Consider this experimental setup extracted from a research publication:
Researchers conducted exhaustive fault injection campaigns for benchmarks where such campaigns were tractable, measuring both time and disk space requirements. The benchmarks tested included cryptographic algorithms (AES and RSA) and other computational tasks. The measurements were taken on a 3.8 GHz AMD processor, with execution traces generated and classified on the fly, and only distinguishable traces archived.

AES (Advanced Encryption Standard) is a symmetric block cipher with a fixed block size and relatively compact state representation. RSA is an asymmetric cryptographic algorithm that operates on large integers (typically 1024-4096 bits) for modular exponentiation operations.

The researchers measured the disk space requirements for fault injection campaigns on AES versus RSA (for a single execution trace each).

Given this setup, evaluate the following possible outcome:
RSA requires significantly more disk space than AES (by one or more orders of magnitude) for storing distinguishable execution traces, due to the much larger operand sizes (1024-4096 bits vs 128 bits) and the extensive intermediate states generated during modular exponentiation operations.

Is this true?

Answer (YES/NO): YES